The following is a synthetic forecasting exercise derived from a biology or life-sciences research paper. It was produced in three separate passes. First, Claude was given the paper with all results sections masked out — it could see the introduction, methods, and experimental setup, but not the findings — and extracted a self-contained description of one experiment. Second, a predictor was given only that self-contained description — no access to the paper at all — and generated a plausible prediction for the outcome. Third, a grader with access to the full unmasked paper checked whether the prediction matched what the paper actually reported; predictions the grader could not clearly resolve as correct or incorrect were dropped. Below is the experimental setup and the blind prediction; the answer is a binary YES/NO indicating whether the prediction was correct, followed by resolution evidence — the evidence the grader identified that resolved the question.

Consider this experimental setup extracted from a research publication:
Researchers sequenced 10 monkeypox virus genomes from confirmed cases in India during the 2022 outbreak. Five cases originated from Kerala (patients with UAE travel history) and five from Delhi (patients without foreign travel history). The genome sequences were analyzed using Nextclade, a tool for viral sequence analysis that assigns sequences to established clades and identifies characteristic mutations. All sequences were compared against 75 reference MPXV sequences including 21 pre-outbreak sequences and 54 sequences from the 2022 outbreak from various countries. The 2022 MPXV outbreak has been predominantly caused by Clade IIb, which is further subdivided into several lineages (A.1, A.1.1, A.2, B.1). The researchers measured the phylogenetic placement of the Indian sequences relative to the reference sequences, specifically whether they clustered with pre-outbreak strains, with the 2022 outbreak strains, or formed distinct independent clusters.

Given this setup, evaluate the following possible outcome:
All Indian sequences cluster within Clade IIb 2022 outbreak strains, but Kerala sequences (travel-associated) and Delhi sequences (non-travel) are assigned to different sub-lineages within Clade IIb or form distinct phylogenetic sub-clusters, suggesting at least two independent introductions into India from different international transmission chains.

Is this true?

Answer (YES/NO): NO